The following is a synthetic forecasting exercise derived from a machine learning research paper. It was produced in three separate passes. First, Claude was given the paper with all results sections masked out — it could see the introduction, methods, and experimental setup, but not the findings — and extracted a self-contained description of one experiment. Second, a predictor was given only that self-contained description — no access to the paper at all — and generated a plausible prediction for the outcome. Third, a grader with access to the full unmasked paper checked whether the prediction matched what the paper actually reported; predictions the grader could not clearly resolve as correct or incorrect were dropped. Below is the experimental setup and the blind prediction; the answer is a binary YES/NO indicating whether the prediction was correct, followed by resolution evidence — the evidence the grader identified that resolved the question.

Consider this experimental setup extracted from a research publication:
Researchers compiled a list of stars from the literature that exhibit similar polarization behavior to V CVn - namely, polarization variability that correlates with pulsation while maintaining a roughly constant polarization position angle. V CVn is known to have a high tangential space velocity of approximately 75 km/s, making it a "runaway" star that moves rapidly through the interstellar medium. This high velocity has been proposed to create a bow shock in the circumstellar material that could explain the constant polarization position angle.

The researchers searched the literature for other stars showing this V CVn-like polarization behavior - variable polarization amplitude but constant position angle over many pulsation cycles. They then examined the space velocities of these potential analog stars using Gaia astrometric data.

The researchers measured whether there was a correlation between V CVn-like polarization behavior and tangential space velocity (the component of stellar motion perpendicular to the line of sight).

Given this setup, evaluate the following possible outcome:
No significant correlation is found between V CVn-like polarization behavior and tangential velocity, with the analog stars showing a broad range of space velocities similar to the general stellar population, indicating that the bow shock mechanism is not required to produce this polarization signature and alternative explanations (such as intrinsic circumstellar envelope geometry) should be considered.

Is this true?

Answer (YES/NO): NO